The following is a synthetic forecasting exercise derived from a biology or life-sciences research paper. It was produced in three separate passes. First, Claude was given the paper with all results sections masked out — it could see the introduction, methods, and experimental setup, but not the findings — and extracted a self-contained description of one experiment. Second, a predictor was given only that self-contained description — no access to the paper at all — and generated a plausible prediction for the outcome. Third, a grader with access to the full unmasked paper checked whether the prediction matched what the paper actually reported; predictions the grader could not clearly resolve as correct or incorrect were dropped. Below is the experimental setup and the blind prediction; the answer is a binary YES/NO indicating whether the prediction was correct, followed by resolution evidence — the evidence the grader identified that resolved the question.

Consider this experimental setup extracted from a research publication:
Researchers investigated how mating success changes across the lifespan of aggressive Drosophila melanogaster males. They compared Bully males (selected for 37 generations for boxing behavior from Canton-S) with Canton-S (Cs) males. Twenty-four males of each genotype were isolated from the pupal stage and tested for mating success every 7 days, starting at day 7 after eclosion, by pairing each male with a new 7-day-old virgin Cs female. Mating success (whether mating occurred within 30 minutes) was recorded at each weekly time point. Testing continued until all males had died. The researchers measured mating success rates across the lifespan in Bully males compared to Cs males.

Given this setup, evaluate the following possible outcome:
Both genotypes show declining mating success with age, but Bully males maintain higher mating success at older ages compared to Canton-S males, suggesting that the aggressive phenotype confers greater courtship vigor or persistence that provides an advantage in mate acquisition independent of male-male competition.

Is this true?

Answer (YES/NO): NO